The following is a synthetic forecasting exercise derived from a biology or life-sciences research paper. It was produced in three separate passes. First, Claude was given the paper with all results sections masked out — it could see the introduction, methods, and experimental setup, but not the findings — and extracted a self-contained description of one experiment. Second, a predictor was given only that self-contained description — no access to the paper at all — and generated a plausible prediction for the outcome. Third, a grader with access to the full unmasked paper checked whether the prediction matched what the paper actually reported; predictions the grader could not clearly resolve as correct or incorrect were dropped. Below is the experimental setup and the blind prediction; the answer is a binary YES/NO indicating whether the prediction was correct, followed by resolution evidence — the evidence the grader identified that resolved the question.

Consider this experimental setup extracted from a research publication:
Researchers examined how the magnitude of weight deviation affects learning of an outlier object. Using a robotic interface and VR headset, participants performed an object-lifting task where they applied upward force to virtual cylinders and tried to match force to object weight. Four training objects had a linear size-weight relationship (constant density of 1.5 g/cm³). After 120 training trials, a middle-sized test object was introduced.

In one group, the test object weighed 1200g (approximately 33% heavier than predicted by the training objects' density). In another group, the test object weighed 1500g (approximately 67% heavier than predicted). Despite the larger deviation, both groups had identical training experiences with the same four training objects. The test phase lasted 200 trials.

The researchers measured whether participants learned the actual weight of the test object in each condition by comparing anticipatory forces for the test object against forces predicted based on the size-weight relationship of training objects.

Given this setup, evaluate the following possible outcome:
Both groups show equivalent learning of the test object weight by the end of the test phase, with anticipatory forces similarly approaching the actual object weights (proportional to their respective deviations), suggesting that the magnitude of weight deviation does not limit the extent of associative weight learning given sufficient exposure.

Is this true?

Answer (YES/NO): NO